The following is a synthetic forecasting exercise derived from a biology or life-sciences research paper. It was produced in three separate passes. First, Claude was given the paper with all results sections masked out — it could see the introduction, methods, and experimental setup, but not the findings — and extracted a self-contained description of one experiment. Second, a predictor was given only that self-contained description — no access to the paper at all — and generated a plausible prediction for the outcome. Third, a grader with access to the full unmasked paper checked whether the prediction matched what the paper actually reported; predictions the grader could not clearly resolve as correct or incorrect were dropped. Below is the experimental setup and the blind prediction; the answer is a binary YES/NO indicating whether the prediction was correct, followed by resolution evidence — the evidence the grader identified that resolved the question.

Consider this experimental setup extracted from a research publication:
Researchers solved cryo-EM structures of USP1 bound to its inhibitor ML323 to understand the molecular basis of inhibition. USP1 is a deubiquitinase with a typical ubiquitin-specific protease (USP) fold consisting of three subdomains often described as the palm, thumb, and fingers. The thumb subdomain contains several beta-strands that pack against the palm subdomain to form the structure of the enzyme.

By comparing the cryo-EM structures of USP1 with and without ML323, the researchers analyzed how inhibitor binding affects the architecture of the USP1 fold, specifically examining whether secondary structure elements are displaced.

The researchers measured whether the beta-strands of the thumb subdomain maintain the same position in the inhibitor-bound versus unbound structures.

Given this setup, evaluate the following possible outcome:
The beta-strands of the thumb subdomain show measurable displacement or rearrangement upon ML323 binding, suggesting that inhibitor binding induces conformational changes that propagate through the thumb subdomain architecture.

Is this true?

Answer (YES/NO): YES